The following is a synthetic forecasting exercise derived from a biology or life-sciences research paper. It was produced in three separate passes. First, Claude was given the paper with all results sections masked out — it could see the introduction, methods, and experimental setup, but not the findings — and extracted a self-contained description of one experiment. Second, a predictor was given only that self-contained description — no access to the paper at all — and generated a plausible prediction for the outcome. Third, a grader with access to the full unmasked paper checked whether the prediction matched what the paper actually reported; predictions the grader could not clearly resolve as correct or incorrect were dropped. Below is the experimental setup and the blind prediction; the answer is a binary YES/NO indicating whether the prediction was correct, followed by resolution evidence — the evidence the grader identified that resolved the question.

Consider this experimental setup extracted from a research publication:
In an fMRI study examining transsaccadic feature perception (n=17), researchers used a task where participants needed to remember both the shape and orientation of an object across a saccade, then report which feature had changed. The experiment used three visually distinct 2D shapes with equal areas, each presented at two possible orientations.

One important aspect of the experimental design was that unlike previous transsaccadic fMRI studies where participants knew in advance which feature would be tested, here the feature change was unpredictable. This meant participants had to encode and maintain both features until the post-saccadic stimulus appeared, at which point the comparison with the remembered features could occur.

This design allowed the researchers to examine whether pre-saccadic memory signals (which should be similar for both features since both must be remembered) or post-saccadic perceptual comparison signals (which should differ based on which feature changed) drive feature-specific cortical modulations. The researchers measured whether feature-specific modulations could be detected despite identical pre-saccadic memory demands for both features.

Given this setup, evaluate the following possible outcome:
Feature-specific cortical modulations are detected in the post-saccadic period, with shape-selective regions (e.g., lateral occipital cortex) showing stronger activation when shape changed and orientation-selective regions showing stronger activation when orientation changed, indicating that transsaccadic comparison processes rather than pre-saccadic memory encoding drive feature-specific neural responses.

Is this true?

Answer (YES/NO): NO